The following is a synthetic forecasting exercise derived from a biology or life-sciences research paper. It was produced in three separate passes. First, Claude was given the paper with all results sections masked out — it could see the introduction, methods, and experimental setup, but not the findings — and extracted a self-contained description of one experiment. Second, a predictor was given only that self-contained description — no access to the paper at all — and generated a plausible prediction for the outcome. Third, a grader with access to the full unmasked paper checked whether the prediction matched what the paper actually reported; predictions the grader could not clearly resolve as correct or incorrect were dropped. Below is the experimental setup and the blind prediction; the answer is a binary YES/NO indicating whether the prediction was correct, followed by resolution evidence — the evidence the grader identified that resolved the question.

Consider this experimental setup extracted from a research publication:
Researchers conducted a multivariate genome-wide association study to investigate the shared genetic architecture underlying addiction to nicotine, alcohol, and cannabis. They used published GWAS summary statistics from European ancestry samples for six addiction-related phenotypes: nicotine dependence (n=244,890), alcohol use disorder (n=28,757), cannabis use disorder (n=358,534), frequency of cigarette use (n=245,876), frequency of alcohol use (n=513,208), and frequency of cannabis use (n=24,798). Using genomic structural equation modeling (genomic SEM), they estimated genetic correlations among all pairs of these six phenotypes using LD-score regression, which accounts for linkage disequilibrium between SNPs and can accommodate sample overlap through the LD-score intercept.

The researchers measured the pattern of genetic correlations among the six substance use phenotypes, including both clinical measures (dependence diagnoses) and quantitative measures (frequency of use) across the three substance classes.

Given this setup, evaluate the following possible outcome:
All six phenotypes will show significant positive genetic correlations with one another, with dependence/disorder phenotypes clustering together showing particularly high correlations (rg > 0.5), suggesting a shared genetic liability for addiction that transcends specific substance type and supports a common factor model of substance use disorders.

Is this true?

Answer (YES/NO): NO